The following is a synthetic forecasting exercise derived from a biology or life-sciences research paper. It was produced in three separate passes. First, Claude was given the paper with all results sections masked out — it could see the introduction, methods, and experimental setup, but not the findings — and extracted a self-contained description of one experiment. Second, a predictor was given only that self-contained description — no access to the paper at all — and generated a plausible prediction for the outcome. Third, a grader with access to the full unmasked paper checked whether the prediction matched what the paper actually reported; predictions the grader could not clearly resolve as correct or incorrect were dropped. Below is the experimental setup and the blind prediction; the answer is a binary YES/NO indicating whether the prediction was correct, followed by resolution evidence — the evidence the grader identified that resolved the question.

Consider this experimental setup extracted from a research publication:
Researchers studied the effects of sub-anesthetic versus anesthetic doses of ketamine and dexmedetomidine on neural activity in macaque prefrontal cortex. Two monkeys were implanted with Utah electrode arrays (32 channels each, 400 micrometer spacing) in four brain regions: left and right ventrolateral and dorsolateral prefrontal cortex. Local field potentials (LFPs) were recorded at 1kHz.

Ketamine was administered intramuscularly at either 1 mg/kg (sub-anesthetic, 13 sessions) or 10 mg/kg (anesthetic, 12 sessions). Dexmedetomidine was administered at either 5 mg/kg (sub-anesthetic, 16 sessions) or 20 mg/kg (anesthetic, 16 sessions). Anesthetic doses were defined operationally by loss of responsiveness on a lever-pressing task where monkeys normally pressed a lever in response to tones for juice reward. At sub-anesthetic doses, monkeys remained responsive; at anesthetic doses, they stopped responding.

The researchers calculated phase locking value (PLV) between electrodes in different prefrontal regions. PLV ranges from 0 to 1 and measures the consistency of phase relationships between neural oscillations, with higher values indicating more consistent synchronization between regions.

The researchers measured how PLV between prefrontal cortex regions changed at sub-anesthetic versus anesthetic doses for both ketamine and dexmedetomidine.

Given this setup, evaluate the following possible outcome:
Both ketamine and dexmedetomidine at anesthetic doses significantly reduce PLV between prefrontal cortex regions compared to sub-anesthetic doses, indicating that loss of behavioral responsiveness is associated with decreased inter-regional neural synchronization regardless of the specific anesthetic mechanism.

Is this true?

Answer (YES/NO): NO